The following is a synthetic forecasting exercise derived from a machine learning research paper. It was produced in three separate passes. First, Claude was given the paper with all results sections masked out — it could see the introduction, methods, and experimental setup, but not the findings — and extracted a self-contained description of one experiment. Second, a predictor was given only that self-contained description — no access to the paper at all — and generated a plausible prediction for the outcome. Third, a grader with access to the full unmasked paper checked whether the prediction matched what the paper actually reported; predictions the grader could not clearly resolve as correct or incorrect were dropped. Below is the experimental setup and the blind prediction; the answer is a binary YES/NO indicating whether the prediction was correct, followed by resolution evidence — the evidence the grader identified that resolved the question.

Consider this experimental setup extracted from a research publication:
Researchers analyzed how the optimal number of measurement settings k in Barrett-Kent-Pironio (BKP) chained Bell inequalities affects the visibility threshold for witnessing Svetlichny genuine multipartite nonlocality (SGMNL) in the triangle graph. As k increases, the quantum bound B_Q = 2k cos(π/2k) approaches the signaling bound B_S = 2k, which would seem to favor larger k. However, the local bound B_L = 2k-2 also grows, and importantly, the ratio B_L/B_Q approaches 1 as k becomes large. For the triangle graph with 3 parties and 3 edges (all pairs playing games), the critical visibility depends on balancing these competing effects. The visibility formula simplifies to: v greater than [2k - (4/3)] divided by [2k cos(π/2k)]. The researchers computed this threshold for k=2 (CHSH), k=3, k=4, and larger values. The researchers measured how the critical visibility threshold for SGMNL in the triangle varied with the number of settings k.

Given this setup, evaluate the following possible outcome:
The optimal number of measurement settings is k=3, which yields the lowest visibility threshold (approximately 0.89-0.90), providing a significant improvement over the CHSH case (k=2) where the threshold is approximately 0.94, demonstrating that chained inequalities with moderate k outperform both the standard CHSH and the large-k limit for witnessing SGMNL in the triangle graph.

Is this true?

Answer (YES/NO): YES